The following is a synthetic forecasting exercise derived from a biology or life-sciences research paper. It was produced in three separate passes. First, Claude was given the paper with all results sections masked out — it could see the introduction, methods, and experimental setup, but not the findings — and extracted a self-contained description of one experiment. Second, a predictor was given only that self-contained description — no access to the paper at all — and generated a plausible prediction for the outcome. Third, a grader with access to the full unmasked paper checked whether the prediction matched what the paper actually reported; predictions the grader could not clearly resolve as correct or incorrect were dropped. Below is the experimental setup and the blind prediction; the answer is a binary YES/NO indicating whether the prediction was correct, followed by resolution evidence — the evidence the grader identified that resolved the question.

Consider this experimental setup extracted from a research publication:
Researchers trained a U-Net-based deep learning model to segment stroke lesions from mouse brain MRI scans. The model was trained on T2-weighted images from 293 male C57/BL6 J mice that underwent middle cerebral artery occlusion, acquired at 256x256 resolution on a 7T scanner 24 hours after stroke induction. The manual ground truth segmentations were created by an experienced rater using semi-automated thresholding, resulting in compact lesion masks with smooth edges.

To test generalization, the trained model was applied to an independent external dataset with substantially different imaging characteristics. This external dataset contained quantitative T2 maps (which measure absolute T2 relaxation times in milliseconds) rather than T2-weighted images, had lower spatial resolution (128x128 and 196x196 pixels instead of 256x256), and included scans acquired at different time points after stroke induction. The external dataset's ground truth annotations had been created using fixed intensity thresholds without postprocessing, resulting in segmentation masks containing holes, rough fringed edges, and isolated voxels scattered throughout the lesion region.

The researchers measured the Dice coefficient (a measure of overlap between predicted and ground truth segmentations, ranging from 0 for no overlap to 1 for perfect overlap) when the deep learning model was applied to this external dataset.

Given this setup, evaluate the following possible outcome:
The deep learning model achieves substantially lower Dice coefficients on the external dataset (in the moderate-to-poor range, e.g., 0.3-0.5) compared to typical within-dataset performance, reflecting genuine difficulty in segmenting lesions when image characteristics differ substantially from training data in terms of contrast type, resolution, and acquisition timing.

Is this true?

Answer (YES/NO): NO